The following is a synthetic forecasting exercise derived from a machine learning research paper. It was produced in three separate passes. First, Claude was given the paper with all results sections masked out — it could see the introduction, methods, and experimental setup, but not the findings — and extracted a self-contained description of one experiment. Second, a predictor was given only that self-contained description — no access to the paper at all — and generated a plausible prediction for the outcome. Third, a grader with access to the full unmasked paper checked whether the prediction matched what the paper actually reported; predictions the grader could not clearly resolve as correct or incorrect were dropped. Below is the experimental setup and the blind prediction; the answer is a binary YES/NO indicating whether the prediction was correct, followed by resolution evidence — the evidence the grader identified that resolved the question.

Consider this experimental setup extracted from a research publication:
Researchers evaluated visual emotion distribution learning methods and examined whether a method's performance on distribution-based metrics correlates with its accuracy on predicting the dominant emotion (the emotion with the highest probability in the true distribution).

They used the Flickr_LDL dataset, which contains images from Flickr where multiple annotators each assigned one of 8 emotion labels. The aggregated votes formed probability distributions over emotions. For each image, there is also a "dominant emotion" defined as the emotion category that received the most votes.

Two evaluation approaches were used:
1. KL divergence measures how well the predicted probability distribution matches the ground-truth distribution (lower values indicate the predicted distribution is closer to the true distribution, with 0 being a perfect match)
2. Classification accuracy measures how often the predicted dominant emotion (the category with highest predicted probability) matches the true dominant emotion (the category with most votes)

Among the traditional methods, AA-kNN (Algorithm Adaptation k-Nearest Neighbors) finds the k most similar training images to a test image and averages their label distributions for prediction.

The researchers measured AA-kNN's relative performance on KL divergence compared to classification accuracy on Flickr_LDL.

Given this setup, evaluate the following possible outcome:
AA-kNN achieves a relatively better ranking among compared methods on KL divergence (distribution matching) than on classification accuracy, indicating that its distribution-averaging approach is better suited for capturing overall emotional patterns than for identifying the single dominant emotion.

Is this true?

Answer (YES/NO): NO